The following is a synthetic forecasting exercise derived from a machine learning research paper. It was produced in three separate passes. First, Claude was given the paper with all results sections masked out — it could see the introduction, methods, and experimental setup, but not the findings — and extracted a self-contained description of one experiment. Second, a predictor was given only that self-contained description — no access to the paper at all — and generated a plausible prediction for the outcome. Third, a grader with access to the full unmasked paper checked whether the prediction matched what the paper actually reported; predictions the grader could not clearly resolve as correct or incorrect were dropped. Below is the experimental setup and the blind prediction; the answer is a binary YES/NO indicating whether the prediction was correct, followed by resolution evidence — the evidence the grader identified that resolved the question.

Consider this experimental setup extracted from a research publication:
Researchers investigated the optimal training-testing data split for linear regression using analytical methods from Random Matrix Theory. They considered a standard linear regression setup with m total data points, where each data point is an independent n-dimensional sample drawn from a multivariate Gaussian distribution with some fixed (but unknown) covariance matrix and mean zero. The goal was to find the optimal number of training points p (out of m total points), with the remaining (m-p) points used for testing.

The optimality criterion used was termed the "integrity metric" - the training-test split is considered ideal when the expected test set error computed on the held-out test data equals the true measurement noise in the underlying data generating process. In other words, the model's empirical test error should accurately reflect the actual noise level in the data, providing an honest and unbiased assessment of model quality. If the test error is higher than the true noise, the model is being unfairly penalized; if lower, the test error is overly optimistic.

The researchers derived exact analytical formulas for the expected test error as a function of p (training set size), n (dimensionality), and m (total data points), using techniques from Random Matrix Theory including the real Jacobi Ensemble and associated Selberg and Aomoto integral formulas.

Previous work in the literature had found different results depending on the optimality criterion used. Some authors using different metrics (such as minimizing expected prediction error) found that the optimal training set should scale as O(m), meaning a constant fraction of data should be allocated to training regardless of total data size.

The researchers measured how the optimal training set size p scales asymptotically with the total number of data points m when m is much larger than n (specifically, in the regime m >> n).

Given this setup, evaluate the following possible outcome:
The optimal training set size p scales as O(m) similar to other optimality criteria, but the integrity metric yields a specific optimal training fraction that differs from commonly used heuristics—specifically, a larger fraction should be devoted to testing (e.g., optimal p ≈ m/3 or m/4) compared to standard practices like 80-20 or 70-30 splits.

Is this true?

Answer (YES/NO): NO